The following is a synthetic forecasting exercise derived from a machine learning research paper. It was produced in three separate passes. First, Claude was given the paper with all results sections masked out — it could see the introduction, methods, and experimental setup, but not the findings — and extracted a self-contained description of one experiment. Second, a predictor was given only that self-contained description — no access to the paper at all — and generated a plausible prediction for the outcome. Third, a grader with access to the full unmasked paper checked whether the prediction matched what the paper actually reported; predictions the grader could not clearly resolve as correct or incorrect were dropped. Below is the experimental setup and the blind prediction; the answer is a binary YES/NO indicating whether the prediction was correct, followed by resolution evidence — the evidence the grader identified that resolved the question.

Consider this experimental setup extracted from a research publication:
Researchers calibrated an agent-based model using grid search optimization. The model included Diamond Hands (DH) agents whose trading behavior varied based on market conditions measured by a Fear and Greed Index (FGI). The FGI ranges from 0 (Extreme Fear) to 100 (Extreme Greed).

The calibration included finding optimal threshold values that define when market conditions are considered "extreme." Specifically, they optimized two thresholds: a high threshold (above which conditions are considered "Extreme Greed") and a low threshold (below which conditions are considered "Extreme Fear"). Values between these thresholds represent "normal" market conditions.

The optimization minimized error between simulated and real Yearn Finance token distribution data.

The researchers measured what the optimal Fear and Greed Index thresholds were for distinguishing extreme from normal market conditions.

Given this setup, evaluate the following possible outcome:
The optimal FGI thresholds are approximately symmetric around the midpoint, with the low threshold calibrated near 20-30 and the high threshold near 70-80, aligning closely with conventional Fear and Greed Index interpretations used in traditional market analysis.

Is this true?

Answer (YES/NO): YES